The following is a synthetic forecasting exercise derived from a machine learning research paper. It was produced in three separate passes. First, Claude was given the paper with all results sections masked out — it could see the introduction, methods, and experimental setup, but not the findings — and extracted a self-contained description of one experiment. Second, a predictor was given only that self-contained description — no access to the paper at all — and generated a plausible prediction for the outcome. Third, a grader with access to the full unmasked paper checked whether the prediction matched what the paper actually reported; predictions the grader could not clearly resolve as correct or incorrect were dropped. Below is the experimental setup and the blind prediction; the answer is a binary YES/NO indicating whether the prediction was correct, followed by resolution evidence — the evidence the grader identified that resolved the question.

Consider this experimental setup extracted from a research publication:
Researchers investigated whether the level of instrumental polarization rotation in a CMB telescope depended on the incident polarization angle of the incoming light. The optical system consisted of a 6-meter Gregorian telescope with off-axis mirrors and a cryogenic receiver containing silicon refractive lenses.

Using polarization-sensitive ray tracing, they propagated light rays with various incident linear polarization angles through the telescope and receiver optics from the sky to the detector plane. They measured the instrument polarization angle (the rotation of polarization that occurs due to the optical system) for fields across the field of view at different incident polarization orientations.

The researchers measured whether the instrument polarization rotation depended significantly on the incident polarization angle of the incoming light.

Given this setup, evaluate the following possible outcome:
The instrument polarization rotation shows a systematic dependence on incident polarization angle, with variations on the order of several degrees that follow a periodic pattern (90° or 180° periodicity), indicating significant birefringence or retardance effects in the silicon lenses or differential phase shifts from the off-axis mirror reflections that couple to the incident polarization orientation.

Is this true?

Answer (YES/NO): NO